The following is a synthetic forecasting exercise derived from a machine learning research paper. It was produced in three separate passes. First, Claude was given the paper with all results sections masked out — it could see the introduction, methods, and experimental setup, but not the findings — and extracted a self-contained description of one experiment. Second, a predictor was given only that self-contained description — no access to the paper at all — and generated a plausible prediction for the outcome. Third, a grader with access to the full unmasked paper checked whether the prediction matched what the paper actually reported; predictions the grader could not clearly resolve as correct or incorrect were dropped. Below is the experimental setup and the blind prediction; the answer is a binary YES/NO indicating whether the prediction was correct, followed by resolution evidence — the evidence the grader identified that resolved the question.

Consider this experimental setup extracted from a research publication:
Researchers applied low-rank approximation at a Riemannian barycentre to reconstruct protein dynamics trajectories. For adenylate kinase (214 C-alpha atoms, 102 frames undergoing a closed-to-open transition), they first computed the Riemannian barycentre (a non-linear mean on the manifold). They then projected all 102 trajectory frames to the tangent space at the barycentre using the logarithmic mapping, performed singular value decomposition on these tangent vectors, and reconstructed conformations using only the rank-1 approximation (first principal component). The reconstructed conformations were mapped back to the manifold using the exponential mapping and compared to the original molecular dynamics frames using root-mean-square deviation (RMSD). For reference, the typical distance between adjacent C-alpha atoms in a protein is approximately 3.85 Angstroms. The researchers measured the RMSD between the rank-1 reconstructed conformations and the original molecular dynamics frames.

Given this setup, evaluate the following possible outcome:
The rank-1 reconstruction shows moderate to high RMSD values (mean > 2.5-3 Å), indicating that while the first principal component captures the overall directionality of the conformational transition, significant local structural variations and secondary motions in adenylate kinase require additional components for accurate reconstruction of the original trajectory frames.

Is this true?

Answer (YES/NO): NO